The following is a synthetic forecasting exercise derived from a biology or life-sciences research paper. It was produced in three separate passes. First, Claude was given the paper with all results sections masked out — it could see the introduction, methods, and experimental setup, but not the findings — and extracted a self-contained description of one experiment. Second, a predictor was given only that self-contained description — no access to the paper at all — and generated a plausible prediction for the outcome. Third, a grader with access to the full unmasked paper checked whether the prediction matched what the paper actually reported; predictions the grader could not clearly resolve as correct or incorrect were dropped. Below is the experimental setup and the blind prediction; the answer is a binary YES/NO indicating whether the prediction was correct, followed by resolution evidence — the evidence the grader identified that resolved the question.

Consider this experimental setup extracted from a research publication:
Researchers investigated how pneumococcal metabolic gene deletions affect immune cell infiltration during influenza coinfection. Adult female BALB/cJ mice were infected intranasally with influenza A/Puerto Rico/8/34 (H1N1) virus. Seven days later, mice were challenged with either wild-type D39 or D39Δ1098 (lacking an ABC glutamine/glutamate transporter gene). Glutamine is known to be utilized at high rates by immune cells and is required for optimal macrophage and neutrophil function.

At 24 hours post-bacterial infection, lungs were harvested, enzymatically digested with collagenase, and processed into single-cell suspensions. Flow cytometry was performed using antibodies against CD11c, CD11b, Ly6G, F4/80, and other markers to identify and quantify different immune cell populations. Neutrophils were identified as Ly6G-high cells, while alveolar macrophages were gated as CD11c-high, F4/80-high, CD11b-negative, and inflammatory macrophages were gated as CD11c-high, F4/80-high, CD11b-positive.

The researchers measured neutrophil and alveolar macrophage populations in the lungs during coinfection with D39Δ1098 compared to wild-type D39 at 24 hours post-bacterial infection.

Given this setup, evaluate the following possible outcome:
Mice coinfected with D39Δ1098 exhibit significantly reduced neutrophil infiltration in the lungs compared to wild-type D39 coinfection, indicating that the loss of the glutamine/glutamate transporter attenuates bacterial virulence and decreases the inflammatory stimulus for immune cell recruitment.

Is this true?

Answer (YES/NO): NO